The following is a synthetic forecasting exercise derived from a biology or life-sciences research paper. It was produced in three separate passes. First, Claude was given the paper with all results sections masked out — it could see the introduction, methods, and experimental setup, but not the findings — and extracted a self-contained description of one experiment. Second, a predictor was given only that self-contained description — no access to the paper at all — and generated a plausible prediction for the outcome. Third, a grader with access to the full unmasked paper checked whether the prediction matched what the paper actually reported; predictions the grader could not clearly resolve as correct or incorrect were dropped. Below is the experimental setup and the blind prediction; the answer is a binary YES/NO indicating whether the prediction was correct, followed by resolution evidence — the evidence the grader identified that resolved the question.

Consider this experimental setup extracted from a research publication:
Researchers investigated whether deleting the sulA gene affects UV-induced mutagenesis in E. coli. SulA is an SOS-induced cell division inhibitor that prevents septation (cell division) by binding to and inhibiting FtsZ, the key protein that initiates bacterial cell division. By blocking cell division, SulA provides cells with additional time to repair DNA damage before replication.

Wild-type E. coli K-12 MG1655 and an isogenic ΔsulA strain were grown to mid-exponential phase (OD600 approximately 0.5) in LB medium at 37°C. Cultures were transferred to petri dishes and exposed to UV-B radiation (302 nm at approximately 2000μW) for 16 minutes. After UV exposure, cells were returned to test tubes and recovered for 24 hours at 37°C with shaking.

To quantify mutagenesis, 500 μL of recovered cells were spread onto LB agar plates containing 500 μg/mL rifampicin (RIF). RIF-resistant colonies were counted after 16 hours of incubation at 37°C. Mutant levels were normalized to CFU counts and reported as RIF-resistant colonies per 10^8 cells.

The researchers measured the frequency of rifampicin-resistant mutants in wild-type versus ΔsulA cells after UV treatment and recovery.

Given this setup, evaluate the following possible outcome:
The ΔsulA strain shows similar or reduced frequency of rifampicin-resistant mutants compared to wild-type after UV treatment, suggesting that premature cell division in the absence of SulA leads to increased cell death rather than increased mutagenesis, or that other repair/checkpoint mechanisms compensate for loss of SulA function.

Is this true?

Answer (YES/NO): YES